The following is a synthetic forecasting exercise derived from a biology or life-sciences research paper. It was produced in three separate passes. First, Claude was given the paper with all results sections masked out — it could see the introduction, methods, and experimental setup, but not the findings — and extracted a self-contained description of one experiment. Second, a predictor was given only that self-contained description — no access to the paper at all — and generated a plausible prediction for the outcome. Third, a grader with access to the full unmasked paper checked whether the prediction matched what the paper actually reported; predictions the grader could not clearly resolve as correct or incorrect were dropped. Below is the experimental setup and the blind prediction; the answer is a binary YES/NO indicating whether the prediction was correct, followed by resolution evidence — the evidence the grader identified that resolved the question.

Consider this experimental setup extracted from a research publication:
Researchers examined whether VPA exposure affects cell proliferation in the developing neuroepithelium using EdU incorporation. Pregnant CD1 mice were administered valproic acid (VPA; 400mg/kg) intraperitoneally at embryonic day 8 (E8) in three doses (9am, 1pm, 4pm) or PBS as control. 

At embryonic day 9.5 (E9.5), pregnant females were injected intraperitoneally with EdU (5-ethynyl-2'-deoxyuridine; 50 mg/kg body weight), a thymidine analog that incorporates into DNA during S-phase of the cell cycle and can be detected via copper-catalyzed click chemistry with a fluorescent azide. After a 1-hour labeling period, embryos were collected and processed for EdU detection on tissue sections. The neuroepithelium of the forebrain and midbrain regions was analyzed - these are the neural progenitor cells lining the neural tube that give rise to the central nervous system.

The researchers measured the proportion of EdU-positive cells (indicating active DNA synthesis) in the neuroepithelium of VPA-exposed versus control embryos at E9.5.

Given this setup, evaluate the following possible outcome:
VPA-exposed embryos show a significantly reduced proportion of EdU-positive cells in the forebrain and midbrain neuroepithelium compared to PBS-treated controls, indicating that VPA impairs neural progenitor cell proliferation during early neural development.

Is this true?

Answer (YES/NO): YES